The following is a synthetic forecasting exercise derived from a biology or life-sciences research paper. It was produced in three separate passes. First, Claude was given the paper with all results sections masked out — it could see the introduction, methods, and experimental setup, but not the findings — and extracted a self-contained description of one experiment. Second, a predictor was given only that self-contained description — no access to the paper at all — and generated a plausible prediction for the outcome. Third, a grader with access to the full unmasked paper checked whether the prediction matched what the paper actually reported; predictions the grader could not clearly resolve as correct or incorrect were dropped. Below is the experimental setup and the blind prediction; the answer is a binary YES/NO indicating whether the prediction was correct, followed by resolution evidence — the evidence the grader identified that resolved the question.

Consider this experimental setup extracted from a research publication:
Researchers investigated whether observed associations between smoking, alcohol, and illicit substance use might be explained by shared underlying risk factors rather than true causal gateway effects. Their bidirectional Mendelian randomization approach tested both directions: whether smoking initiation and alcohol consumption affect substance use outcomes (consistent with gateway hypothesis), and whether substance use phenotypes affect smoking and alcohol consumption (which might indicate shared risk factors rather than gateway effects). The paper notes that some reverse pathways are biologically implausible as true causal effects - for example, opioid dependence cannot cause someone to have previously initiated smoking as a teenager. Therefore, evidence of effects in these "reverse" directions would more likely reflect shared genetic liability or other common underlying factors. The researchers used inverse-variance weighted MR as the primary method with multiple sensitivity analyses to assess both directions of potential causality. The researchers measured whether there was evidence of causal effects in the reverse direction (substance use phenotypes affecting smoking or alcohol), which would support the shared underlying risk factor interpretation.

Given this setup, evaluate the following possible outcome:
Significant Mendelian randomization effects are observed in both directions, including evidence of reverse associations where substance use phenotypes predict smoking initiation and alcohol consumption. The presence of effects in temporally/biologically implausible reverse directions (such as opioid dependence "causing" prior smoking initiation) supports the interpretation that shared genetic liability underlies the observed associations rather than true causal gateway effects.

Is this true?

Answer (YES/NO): NO